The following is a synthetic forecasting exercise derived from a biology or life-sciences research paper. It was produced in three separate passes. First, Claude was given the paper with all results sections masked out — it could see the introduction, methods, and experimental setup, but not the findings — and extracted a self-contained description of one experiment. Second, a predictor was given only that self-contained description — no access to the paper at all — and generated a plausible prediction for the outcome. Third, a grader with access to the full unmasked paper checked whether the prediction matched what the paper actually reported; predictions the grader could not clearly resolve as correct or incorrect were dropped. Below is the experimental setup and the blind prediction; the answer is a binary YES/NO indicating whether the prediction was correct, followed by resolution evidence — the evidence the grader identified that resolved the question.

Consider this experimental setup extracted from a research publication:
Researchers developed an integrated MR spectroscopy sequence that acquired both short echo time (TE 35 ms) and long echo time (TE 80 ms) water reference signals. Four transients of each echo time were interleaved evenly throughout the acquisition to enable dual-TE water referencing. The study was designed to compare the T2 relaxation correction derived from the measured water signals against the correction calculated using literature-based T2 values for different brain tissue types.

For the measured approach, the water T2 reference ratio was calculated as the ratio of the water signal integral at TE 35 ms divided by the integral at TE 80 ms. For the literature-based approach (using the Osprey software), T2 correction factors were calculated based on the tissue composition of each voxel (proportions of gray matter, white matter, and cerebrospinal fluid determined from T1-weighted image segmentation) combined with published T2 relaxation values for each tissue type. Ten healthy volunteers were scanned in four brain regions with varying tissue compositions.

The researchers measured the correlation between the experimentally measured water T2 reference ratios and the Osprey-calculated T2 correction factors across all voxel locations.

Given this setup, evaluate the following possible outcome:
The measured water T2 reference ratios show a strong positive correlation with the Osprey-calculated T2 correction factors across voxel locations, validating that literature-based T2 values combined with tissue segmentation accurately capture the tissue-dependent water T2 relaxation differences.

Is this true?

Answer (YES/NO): NO